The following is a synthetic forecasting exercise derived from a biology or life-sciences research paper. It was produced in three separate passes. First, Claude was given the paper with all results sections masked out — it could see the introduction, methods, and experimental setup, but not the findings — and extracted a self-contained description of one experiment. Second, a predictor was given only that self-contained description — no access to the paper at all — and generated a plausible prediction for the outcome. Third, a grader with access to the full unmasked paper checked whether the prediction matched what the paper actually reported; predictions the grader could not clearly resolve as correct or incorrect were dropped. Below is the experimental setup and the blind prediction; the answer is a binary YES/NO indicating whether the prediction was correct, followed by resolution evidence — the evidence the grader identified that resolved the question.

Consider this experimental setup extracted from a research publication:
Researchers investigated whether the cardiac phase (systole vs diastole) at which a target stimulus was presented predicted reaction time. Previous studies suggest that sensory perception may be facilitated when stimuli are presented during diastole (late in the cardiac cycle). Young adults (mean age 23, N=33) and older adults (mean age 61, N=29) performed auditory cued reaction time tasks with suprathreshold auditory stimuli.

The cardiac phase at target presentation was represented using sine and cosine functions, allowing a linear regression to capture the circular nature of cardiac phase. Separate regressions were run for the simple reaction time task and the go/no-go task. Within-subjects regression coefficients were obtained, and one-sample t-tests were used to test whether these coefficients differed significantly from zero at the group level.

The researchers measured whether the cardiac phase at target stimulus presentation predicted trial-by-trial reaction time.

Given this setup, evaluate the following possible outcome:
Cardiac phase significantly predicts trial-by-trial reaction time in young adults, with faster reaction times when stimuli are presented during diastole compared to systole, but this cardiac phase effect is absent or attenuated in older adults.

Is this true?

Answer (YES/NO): NO